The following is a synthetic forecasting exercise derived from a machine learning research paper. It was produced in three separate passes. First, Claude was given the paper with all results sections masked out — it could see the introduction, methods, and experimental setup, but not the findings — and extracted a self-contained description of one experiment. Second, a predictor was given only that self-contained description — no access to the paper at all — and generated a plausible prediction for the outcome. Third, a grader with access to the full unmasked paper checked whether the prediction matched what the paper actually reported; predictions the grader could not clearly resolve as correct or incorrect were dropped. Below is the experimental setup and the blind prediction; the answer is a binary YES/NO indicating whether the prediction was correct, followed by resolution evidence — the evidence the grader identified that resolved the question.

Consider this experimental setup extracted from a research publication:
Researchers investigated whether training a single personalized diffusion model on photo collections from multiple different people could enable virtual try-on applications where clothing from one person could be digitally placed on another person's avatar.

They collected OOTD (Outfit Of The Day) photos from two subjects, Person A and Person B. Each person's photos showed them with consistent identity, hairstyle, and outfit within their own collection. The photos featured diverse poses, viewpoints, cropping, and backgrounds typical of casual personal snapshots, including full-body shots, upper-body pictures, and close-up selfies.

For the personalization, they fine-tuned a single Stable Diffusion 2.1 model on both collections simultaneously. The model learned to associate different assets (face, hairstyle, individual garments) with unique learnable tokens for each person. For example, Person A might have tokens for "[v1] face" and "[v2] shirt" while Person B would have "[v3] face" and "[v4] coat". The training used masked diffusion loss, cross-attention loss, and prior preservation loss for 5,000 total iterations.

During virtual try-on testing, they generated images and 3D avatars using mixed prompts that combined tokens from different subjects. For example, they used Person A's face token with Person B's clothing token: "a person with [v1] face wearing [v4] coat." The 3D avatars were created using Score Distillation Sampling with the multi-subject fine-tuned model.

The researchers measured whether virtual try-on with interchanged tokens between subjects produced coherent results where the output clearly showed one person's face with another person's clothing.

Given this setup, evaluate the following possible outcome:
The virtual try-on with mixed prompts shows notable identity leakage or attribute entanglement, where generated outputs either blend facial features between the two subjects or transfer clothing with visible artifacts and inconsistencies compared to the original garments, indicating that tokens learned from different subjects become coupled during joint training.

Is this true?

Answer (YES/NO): NO